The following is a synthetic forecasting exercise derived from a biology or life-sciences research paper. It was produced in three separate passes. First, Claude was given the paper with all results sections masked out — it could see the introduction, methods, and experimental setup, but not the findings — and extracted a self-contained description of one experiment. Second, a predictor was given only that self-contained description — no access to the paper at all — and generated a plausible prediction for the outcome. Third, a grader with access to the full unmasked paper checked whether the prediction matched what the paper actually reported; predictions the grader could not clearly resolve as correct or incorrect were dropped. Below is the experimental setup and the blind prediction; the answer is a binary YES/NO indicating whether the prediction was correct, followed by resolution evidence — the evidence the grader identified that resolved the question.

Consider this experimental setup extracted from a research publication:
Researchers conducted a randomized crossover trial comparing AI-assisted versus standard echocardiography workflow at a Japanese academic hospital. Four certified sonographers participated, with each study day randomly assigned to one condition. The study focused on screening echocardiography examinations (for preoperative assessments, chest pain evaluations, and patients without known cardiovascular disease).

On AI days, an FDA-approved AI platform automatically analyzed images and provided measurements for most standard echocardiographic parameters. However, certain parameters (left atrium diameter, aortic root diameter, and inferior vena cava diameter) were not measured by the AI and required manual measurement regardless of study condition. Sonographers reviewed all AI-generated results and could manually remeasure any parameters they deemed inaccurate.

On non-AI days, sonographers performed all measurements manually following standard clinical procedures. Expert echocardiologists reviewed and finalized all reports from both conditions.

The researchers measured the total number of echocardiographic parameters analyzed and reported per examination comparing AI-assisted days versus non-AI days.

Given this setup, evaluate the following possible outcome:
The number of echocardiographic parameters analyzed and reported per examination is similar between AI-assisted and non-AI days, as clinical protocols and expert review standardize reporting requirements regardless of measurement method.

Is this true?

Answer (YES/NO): NO